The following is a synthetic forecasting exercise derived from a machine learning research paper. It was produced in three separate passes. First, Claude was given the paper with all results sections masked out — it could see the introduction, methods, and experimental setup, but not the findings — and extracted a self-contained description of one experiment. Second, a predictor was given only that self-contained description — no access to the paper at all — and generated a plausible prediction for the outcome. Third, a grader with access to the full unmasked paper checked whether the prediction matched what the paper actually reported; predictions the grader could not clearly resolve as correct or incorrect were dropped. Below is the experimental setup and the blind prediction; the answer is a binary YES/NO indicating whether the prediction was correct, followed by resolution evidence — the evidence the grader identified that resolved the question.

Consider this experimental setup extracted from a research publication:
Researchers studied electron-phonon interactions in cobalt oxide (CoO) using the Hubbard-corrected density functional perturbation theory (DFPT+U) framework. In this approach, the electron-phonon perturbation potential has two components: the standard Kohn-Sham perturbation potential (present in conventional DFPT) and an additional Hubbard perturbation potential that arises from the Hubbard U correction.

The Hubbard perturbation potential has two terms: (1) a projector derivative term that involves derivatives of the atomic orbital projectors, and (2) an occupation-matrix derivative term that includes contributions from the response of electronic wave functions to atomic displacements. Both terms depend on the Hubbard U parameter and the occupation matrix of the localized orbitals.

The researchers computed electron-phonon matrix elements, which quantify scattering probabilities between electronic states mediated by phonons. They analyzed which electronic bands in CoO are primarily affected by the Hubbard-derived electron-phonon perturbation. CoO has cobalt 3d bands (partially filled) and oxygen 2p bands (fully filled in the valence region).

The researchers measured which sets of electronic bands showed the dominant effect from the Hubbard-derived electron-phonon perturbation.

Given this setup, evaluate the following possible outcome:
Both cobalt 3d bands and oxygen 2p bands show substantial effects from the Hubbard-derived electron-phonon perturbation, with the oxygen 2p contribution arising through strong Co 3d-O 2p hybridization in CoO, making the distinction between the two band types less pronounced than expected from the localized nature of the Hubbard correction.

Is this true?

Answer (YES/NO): NO